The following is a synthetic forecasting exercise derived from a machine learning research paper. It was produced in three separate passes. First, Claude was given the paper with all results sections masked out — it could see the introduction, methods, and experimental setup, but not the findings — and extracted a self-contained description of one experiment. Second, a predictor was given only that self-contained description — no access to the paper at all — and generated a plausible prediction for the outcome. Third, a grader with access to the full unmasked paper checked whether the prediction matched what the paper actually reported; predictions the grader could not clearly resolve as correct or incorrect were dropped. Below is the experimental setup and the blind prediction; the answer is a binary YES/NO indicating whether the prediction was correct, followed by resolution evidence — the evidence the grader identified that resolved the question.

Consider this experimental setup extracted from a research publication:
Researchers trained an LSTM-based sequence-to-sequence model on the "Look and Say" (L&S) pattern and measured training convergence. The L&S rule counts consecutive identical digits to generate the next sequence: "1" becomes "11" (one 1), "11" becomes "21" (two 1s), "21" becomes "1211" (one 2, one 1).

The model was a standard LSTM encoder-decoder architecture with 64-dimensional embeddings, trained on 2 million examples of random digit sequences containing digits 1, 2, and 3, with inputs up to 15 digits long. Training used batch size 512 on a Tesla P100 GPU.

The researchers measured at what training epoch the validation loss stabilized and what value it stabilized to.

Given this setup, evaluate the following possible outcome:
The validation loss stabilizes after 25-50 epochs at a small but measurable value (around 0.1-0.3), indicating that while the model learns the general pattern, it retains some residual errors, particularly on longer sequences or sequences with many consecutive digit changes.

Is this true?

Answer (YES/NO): NO